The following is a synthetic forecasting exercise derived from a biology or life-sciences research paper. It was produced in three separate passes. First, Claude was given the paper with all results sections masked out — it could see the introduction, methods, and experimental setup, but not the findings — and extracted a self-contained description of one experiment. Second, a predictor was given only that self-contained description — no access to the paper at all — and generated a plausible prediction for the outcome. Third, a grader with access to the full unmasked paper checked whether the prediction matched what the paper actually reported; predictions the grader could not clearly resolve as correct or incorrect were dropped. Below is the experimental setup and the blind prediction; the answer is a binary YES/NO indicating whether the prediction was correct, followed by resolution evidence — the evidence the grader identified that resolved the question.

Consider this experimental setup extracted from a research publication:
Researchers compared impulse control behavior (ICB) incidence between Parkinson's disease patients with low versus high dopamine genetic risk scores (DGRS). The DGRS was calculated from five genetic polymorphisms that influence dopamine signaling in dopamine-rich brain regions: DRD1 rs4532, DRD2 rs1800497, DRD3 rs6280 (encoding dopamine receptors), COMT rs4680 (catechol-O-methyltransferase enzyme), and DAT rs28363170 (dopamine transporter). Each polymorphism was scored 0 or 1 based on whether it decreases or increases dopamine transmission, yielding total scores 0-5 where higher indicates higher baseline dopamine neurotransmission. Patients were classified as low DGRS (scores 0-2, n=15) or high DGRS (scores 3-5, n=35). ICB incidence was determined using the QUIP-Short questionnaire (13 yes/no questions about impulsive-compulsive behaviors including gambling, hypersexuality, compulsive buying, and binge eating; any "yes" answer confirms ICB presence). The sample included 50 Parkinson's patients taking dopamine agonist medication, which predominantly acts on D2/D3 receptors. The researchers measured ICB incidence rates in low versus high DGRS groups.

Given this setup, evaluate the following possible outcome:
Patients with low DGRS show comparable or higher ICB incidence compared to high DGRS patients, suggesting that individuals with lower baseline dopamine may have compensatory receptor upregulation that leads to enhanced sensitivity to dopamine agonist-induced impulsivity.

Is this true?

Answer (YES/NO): YES